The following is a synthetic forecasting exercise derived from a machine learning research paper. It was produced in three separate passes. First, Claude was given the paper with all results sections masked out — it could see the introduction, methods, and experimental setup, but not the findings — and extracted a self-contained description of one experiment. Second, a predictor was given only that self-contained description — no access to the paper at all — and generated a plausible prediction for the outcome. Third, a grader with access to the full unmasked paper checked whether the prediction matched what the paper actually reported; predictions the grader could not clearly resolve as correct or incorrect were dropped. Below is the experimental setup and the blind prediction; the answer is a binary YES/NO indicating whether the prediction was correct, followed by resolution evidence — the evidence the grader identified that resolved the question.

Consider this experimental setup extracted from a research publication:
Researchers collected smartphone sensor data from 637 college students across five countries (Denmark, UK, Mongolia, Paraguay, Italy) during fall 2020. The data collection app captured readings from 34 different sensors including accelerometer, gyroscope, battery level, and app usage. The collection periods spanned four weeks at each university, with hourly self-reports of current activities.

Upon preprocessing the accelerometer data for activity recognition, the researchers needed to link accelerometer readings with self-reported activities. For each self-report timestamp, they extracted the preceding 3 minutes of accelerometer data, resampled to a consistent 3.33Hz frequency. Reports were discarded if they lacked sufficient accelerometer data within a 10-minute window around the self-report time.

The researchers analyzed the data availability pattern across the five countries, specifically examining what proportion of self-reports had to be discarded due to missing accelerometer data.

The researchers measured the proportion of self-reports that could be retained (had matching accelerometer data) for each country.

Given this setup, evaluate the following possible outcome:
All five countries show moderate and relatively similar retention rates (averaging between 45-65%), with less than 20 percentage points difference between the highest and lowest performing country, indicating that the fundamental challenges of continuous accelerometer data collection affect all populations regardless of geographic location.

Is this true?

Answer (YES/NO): NO